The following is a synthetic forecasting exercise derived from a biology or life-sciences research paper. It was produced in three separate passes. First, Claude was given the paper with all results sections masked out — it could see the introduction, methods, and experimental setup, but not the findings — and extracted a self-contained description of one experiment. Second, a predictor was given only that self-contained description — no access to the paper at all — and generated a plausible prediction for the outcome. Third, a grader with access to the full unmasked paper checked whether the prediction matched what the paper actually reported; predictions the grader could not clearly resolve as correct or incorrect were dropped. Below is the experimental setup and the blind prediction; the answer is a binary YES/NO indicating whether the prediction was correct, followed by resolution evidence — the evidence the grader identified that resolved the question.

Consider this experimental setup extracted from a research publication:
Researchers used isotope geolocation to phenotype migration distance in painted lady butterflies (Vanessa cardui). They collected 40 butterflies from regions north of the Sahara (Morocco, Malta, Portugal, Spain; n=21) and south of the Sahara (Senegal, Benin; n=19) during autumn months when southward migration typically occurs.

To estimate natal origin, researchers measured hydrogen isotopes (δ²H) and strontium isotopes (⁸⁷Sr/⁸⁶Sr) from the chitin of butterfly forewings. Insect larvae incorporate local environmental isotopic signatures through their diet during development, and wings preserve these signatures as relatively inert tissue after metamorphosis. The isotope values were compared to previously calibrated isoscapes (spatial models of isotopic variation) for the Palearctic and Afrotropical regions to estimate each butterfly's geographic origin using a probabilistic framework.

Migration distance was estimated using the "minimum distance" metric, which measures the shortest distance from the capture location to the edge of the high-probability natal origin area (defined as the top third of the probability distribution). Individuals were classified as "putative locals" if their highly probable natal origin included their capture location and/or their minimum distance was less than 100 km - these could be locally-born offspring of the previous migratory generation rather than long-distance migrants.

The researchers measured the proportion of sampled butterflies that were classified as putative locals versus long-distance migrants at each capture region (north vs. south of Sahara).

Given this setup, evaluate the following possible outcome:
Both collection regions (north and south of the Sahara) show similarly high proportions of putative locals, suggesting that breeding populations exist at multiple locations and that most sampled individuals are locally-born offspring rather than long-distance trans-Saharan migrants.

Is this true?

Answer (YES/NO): NO